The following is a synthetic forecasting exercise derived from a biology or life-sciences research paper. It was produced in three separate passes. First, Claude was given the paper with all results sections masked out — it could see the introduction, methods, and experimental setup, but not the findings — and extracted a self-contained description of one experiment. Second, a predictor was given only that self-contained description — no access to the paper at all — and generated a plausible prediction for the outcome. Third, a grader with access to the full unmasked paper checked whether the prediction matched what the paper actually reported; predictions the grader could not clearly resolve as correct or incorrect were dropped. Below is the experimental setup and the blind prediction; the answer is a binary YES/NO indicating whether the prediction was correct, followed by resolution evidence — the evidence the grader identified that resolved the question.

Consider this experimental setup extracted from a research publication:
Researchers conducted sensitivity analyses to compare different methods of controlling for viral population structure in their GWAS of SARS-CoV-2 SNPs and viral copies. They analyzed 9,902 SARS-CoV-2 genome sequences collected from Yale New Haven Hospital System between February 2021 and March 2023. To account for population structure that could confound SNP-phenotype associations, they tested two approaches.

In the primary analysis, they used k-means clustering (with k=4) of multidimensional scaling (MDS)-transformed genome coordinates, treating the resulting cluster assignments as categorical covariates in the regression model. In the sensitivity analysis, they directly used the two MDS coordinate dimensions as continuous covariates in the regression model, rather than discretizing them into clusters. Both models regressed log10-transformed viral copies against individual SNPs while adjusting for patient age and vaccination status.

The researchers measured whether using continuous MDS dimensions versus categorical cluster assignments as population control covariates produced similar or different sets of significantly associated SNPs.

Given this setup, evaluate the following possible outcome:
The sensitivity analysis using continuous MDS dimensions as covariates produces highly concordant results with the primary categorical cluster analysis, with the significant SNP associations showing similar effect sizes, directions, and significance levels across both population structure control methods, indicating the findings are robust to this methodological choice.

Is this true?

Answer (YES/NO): NO